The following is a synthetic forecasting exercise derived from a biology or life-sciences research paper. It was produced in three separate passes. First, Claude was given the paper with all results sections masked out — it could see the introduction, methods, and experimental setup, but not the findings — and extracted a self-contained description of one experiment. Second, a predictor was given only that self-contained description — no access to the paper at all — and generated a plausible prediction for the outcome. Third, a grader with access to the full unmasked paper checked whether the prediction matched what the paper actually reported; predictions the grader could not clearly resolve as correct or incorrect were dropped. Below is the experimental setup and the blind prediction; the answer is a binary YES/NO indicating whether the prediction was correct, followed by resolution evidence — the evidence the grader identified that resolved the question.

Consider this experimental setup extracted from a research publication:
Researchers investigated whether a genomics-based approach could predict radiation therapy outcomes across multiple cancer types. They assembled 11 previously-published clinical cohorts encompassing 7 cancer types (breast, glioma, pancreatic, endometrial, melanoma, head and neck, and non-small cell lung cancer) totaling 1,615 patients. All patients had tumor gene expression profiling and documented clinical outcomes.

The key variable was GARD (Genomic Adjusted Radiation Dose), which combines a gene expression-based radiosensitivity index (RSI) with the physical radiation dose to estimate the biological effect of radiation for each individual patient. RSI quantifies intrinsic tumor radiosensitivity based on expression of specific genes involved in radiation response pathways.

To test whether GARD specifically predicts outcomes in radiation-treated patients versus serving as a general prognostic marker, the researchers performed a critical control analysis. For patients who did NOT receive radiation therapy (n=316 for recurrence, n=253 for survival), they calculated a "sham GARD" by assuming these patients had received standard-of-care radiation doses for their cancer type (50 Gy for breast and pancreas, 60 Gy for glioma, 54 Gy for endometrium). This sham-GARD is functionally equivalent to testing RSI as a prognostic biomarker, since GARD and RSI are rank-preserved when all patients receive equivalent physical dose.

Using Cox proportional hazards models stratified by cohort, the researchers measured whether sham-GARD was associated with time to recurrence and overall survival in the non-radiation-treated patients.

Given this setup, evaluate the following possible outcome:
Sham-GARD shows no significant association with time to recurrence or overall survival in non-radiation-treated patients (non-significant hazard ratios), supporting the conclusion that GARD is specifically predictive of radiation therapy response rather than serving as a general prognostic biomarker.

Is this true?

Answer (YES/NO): YES